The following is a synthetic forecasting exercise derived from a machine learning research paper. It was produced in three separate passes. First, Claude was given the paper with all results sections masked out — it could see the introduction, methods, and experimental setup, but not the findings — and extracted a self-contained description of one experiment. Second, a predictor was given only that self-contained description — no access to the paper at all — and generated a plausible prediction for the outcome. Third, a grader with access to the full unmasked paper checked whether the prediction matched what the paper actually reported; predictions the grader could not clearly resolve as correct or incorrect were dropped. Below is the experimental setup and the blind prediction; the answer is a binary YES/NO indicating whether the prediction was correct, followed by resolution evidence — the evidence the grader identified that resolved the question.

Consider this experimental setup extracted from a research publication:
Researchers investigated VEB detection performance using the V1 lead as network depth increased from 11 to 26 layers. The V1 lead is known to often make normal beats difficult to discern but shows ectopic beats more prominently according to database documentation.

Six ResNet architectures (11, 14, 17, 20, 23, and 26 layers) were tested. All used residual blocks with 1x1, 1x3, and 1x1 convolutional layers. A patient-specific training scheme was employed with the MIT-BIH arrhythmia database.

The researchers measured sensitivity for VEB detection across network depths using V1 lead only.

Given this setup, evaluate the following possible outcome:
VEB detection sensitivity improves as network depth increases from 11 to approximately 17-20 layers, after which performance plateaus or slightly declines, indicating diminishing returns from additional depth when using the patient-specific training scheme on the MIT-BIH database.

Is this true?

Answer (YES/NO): NO